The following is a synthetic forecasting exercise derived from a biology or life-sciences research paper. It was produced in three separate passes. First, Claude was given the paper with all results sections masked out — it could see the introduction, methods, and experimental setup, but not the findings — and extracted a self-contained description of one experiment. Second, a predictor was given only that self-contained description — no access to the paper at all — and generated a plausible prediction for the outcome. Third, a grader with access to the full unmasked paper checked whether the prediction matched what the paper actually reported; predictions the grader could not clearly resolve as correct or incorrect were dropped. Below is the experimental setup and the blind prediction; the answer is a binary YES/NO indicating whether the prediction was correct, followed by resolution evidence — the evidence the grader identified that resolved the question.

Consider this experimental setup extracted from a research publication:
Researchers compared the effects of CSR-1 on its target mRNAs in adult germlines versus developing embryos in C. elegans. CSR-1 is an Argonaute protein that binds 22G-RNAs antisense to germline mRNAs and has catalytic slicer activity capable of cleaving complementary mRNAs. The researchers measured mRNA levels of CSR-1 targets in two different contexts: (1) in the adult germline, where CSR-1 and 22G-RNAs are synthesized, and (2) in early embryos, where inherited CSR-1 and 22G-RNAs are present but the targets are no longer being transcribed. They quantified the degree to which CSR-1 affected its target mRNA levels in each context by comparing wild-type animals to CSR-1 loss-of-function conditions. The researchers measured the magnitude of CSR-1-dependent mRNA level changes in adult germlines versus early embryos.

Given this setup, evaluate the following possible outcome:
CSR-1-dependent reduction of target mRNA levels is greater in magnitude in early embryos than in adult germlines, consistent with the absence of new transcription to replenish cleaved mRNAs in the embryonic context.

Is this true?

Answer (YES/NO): YES